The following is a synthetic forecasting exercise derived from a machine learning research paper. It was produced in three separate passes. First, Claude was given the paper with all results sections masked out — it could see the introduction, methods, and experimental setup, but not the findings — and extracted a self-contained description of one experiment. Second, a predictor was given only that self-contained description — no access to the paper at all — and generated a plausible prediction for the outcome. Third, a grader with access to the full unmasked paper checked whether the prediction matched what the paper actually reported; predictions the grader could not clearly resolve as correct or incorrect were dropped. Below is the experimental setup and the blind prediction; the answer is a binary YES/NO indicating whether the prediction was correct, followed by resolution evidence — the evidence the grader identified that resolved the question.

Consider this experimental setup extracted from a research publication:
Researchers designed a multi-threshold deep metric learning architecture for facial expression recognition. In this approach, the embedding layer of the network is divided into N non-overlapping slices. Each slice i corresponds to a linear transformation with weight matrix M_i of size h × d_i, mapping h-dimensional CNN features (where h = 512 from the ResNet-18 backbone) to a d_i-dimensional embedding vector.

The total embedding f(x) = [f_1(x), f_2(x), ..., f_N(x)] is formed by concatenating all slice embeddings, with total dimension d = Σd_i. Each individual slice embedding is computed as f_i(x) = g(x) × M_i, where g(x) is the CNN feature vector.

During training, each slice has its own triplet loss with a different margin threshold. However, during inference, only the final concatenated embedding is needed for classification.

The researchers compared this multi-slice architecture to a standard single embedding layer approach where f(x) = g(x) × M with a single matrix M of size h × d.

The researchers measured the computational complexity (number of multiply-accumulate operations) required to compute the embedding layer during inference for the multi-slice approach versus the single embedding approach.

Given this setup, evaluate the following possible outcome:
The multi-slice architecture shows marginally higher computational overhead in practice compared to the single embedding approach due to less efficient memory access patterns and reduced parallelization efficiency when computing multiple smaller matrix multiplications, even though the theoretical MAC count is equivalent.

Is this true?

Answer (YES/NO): NO